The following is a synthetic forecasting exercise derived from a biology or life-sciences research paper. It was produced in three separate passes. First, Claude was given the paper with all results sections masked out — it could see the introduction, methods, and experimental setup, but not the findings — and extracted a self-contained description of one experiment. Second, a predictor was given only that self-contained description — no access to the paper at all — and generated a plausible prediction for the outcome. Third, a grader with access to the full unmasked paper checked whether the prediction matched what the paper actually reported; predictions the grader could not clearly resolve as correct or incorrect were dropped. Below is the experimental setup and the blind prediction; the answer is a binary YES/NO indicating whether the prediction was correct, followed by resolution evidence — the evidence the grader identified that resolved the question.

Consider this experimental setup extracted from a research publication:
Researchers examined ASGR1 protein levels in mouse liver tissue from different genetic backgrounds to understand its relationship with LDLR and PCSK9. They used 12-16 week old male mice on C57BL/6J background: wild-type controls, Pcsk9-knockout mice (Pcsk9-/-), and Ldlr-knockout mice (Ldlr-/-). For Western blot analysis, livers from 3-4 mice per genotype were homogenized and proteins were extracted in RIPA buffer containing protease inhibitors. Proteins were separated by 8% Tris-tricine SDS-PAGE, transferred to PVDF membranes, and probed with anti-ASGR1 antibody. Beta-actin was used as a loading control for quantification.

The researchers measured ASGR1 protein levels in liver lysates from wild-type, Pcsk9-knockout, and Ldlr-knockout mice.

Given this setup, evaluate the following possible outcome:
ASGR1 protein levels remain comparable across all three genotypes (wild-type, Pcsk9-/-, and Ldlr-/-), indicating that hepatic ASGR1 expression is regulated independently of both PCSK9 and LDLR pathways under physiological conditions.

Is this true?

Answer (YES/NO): NO